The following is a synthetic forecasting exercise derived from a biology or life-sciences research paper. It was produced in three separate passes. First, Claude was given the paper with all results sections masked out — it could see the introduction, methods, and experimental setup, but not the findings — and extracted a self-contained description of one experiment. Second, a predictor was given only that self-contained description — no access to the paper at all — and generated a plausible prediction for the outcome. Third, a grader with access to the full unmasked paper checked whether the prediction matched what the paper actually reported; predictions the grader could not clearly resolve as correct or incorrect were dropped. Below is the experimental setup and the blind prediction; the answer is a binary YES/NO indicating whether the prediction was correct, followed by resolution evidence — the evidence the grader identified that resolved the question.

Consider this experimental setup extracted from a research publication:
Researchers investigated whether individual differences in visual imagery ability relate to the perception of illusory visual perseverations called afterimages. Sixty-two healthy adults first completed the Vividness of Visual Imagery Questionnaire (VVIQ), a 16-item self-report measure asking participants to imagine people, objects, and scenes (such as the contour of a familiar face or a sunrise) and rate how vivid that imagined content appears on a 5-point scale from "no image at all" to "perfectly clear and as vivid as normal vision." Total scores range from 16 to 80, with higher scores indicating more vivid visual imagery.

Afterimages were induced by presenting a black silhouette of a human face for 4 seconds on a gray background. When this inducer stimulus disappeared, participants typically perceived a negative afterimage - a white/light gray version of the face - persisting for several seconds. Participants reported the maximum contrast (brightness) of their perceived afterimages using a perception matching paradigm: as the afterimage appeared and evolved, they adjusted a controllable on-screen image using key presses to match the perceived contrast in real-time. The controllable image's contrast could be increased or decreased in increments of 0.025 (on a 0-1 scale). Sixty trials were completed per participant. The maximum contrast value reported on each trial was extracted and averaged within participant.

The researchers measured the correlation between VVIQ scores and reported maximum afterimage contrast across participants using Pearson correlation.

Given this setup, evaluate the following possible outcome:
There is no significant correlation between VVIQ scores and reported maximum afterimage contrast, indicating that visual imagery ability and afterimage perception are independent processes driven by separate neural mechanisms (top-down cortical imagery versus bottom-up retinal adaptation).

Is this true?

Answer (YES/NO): NO